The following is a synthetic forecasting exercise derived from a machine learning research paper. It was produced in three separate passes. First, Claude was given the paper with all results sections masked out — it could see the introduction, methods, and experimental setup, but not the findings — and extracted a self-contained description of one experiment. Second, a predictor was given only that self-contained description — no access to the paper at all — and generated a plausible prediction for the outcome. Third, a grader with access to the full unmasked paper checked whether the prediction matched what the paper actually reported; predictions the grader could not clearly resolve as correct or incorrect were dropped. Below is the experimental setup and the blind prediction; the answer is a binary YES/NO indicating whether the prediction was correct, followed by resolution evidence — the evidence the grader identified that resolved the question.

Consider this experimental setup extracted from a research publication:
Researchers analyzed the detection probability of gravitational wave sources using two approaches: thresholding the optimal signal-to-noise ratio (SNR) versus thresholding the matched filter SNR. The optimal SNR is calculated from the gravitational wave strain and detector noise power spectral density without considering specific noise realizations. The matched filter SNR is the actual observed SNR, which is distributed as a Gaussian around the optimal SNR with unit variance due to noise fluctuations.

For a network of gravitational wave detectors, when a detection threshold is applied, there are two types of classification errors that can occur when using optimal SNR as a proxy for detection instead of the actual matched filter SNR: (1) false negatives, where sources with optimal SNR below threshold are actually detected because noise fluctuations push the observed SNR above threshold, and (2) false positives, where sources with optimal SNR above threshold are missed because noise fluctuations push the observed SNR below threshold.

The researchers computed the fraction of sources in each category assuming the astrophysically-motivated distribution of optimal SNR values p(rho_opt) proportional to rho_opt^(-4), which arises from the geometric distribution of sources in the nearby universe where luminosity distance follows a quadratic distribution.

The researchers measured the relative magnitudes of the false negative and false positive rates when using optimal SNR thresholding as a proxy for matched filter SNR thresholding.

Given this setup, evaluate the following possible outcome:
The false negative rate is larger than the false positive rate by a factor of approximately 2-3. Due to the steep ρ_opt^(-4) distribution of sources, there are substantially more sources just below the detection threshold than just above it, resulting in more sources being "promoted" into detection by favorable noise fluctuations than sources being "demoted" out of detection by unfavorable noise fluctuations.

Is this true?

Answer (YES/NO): NO